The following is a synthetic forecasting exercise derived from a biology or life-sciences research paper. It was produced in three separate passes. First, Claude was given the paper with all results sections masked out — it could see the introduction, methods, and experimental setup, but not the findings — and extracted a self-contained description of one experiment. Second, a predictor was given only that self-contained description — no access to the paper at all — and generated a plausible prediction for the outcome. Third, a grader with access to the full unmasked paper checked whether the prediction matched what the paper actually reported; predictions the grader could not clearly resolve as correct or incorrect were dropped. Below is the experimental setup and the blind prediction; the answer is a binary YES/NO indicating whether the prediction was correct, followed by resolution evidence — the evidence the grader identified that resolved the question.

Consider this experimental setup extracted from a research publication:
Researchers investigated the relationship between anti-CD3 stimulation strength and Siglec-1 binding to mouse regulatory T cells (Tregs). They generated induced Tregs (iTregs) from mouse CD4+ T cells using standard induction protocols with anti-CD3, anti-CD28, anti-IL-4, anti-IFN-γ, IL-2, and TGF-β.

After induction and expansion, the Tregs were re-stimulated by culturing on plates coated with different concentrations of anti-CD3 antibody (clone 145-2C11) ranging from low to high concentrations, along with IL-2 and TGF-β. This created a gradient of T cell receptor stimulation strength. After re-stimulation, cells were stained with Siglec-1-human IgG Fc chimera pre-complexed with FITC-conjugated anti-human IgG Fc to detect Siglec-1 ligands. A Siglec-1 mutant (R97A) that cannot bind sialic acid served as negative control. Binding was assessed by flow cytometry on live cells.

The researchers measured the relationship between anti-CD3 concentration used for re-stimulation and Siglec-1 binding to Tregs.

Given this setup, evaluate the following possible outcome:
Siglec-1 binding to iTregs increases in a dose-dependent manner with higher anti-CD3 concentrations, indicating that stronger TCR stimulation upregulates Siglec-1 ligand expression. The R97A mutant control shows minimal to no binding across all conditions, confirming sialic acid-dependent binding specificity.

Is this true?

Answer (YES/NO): YES